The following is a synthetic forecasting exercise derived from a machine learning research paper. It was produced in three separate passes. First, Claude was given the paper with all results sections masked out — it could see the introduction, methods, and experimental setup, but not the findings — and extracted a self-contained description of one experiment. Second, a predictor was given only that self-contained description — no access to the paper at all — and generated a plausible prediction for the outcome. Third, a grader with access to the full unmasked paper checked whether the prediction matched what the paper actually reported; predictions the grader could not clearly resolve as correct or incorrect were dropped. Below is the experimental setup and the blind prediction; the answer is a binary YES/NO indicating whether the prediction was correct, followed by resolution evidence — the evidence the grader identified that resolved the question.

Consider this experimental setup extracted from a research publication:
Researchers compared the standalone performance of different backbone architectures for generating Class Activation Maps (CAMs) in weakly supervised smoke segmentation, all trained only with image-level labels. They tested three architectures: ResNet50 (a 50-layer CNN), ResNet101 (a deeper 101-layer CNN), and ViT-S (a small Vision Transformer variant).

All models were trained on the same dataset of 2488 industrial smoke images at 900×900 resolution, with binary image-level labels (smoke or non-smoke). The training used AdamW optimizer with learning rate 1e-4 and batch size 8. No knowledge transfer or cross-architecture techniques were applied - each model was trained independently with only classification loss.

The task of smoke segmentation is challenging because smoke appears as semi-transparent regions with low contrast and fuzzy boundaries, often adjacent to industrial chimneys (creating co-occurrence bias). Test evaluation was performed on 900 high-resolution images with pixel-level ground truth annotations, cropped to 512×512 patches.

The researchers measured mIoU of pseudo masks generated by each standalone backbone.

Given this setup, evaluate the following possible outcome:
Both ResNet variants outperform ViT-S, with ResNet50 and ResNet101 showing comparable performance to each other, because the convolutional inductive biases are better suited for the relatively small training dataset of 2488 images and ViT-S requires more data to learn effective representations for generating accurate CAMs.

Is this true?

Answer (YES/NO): NO